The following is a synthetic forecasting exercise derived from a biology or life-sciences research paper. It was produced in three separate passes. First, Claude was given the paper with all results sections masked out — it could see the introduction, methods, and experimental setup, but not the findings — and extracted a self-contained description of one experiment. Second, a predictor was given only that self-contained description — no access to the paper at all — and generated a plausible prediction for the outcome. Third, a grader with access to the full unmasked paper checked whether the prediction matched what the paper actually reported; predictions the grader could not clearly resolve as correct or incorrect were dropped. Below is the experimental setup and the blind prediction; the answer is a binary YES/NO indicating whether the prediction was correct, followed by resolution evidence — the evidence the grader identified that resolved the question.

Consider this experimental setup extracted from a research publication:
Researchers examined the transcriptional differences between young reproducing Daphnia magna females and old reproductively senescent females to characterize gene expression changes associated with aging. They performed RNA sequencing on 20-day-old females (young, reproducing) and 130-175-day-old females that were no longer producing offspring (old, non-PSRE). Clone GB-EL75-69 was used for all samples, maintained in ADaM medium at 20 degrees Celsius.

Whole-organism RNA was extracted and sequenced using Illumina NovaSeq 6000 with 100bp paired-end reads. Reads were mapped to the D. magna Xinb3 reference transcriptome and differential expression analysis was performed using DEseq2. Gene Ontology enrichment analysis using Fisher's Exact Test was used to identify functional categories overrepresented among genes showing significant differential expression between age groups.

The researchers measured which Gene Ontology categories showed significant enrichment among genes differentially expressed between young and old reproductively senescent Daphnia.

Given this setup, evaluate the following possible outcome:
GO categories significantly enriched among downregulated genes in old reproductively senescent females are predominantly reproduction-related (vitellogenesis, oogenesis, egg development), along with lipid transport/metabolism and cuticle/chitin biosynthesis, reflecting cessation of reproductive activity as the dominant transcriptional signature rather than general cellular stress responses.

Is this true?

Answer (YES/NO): NO